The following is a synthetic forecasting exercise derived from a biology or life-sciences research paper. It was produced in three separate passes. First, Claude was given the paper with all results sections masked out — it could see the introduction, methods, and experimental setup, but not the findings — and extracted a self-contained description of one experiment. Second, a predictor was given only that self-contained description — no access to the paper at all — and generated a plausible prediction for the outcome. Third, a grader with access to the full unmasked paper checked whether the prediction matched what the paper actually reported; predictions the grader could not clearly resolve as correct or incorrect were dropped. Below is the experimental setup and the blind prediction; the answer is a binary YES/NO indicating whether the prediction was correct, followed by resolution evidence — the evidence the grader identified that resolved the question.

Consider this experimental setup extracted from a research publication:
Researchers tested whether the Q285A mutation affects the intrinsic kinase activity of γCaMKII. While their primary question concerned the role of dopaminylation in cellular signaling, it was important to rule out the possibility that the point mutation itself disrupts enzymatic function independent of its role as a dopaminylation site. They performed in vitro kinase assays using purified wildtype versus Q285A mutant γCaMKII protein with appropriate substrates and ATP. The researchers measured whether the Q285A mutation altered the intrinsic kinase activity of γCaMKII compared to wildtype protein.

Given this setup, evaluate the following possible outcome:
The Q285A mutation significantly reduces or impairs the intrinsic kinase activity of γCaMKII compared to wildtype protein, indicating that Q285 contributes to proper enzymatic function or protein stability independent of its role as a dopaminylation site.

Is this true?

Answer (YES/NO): NO